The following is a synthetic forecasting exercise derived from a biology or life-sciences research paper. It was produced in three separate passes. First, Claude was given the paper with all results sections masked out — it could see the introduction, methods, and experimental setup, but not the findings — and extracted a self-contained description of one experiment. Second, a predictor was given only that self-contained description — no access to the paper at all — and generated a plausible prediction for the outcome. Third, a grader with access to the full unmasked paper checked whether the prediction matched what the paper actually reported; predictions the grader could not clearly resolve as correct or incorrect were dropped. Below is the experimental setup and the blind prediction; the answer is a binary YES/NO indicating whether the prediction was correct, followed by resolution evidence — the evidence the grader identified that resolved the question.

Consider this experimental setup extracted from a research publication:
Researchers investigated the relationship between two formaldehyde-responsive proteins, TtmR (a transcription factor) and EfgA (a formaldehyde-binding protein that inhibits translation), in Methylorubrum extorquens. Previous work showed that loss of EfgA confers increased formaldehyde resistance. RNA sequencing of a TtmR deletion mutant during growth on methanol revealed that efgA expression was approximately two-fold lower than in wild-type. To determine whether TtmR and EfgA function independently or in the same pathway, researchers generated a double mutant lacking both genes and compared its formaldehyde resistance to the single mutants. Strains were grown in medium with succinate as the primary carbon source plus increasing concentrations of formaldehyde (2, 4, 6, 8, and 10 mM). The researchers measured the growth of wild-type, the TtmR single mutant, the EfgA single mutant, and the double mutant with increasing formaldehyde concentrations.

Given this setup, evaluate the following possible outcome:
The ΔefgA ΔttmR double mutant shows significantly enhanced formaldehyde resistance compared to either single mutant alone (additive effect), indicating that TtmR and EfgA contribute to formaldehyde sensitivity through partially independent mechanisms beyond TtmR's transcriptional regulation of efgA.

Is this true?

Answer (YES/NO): YES